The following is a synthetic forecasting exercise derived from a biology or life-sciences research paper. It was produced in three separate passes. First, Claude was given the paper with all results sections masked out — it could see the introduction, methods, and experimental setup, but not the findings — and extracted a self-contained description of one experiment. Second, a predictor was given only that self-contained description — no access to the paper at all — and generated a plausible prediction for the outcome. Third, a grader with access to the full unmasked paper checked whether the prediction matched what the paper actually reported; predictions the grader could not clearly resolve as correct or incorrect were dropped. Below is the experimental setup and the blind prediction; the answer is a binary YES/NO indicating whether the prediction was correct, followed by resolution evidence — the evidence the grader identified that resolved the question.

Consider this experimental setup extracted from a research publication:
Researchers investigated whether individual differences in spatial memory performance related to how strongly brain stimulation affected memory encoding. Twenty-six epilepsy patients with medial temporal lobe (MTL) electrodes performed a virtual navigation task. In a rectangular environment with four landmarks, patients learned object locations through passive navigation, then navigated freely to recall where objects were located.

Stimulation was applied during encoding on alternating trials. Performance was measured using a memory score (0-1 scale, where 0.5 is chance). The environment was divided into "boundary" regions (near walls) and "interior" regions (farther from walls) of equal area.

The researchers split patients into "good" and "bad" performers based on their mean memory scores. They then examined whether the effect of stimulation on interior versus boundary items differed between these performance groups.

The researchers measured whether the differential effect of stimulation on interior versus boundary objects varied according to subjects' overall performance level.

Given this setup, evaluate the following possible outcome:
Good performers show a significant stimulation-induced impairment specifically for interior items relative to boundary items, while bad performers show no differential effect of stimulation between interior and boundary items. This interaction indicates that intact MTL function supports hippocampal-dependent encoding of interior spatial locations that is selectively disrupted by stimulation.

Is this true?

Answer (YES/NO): YES